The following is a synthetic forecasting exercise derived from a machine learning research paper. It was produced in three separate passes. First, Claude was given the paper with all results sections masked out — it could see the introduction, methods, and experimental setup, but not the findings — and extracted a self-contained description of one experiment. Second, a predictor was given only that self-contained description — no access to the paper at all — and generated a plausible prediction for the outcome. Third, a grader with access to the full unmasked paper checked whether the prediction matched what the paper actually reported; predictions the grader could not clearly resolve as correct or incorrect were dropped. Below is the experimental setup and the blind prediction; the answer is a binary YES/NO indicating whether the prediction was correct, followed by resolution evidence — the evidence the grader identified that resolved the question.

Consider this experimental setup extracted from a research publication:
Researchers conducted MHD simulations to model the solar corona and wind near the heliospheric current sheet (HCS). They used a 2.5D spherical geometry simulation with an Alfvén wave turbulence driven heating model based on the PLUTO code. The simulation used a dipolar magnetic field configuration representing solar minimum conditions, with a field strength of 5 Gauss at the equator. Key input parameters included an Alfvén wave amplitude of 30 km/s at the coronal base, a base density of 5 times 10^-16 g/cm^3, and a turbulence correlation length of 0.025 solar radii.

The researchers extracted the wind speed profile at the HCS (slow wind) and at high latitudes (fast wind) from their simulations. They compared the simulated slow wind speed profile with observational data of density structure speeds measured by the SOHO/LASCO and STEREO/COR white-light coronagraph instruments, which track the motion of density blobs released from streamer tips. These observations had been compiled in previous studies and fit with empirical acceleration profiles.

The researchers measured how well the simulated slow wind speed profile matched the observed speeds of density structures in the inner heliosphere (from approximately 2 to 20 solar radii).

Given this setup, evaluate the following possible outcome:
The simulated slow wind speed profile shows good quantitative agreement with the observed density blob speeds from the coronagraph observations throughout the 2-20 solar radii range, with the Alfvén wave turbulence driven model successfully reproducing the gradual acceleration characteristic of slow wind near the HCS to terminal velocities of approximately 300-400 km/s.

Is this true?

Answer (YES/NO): YES